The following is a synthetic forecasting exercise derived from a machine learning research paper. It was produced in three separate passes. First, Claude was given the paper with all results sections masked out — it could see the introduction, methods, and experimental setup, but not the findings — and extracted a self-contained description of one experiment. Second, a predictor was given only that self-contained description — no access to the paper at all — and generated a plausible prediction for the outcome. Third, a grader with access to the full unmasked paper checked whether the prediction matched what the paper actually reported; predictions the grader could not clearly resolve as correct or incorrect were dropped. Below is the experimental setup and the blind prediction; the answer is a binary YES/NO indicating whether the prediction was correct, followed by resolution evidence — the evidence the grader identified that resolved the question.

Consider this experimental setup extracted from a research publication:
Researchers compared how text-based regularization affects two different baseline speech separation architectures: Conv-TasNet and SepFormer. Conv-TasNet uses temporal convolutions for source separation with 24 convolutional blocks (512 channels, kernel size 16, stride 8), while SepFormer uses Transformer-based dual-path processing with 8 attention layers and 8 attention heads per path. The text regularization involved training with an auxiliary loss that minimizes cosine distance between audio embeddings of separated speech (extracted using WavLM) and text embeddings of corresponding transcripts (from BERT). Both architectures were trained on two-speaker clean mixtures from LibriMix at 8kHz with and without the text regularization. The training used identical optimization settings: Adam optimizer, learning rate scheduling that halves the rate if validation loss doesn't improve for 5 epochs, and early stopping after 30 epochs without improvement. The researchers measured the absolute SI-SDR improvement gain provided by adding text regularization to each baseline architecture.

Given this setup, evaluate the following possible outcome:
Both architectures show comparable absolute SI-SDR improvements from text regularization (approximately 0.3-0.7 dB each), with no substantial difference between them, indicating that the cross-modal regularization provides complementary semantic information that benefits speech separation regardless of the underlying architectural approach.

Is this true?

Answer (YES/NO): NO